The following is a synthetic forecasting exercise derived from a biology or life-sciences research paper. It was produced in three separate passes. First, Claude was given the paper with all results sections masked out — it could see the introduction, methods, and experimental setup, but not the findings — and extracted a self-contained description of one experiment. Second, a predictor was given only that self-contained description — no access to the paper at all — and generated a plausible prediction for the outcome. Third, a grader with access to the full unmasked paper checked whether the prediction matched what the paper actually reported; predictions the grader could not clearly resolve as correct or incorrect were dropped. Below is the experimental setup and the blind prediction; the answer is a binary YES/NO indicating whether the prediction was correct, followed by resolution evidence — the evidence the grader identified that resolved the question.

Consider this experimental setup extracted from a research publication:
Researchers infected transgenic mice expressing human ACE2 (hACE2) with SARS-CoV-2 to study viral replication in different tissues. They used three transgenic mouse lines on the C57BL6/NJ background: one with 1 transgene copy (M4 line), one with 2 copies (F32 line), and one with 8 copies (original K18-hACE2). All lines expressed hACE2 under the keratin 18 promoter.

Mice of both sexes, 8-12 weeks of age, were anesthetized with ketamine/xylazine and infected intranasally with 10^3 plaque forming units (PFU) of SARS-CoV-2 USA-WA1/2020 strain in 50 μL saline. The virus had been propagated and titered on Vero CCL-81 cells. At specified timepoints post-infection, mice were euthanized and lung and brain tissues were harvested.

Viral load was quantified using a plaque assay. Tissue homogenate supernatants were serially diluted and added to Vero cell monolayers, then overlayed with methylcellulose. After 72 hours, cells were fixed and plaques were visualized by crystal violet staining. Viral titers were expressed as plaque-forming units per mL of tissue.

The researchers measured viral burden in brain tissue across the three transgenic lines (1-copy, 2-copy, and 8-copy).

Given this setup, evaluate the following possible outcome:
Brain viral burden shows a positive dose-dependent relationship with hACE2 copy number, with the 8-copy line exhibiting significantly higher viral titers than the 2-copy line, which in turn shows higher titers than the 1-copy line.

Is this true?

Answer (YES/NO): NO